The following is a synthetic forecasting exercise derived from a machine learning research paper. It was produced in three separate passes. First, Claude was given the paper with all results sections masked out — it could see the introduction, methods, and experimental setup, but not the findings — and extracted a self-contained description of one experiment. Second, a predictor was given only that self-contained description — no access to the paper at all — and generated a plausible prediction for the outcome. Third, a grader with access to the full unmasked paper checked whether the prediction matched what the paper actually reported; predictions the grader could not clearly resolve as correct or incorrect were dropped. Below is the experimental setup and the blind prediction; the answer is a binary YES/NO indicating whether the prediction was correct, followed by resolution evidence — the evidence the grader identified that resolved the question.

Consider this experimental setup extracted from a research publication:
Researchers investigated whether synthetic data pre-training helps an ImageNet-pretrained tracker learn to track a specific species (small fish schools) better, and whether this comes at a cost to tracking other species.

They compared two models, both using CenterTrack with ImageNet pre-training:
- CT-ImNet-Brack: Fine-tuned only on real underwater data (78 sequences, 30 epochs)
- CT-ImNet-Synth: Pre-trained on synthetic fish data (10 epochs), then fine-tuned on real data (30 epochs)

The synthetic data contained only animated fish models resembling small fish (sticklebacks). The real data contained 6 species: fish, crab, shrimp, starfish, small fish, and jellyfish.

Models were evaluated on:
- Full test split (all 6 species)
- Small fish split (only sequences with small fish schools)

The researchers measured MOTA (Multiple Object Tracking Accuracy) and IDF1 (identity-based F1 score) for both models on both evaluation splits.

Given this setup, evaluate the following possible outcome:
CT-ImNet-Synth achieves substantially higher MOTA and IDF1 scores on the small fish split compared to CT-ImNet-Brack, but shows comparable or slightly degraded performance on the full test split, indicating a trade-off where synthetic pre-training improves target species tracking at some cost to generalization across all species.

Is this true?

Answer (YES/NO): NO